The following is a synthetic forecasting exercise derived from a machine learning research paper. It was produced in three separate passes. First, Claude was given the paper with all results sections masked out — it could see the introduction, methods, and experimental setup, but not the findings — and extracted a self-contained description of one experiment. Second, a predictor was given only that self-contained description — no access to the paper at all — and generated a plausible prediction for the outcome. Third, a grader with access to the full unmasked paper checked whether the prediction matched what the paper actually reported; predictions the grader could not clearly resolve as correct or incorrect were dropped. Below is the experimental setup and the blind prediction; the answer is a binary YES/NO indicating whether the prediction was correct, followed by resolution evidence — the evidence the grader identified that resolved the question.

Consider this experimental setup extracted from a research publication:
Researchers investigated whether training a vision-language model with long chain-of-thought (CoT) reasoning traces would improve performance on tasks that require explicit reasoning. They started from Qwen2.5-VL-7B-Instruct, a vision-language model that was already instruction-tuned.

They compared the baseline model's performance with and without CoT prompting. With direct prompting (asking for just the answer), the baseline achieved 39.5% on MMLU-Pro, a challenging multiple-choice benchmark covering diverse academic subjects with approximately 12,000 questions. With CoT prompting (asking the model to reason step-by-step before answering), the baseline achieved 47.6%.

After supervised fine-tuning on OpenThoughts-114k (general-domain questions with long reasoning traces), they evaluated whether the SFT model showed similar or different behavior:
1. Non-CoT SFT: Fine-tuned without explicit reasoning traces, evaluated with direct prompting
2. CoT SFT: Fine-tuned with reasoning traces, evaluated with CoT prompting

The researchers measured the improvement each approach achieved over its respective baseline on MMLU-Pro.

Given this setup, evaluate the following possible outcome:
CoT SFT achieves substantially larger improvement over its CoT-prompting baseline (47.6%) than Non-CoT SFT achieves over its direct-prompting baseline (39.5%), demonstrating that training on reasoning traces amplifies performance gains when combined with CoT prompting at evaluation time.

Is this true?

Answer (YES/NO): YES